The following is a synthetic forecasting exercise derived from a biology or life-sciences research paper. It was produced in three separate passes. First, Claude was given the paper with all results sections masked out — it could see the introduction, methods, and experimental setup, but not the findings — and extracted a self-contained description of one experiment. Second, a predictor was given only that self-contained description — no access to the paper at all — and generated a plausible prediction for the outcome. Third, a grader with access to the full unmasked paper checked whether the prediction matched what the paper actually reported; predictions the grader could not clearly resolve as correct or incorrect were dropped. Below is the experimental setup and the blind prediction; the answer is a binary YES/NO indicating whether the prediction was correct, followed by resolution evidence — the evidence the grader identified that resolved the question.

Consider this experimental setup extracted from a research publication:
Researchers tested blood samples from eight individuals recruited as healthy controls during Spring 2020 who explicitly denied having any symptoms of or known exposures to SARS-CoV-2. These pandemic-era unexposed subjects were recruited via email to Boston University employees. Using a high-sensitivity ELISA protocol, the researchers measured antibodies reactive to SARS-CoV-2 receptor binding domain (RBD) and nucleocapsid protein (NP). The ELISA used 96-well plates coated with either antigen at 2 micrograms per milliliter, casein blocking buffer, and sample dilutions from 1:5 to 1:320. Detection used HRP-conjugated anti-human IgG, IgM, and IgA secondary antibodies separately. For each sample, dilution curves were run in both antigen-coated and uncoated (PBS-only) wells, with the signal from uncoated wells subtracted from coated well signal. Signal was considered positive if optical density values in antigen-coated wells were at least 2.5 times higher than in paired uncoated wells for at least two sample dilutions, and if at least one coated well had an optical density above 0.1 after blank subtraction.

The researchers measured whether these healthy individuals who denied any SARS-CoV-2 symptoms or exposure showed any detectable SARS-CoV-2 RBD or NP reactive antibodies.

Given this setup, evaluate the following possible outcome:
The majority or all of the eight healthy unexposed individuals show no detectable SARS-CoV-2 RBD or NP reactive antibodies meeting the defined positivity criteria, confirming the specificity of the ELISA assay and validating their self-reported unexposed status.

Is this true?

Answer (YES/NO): NO